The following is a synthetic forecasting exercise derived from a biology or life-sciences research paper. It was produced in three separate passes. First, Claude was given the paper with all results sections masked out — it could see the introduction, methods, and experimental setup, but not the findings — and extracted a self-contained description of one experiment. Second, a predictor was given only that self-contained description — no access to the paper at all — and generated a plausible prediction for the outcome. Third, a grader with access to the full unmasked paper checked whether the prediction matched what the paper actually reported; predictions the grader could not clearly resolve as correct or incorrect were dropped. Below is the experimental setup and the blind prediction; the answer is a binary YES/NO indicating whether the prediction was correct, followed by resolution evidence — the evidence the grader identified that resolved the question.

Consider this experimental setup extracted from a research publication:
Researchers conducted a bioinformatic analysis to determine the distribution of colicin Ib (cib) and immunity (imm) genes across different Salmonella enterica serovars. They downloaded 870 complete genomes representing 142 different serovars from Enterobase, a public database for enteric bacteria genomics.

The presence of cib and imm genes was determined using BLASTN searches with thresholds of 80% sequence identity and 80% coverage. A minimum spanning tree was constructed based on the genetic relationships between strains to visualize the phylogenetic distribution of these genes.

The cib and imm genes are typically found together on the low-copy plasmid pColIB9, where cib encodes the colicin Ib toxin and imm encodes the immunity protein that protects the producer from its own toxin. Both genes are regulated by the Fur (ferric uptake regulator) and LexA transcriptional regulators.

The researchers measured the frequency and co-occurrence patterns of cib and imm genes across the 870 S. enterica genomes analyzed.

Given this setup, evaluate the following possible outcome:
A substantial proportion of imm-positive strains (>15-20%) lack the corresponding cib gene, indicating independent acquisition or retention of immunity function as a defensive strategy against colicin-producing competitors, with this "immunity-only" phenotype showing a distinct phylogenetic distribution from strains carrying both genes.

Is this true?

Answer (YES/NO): NO